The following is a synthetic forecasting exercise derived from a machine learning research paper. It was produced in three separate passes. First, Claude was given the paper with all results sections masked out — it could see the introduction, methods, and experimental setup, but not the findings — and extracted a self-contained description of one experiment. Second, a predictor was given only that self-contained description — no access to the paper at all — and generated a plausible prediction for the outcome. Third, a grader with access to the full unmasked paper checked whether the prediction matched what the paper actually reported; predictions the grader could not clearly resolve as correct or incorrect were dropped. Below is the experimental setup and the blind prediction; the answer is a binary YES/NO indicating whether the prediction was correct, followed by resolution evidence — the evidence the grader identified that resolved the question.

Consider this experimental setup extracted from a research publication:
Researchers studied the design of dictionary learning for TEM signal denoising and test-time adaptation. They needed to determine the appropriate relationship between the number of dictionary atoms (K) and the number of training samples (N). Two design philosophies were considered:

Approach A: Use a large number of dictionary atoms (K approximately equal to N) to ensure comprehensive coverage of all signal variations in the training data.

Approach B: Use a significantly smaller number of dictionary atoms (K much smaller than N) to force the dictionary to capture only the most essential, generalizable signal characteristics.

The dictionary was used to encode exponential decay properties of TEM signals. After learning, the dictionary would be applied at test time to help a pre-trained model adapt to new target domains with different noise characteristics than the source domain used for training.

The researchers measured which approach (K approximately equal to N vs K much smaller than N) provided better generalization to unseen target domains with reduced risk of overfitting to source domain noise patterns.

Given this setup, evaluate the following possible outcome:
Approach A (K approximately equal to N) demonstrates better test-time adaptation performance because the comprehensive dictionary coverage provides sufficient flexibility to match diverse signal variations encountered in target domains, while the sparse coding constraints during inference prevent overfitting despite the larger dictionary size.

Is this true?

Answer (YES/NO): NO